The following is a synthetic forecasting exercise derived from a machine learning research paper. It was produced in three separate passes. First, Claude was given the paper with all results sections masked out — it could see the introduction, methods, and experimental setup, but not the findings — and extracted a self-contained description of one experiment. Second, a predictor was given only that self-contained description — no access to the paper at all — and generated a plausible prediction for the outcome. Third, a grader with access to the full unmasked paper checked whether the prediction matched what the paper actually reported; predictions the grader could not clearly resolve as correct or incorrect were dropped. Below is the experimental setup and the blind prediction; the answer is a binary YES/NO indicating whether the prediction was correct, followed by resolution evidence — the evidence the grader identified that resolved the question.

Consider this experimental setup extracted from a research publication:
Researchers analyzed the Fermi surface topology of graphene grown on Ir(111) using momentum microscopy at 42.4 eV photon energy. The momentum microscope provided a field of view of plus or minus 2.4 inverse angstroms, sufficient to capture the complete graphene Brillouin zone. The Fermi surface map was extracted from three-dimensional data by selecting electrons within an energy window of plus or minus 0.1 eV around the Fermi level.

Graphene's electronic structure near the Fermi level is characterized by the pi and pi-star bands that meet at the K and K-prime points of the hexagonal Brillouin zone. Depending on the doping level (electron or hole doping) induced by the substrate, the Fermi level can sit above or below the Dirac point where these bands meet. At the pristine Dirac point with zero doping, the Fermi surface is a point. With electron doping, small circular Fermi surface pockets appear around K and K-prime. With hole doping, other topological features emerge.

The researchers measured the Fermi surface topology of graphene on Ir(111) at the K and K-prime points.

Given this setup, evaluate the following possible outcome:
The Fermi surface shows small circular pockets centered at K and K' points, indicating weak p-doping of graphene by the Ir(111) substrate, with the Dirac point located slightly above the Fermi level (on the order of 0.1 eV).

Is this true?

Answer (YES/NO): NO